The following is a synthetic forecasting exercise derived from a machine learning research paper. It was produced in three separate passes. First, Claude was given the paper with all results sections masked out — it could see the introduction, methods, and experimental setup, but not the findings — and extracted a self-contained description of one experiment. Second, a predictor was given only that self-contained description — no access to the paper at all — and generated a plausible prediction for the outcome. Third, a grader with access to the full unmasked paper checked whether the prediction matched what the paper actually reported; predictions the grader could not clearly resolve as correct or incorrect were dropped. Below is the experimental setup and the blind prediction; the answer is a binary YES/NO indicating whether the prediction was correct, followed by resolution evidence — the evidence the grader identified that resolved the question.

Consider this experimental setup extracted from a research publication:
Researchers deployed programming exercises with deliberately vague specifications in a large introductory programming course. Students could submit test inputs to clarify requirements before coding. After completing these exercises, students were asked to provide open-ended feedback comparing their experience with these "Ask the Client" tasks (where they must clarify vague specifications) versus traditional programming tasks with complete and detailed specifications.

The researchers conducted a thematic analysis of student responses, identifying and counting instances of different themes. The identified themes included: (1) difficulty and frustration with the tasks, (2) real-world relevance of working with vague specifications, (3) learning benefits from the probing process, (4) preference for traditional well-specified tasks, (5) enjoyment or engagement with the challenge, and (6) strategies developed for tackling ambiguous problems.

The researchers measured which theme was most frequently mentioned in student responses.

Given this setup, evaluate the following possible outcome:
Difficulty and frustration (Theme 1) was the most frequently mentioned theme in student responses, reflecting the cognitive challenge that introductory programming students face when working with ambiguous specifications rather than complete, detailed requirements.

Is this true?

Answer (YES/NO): YES